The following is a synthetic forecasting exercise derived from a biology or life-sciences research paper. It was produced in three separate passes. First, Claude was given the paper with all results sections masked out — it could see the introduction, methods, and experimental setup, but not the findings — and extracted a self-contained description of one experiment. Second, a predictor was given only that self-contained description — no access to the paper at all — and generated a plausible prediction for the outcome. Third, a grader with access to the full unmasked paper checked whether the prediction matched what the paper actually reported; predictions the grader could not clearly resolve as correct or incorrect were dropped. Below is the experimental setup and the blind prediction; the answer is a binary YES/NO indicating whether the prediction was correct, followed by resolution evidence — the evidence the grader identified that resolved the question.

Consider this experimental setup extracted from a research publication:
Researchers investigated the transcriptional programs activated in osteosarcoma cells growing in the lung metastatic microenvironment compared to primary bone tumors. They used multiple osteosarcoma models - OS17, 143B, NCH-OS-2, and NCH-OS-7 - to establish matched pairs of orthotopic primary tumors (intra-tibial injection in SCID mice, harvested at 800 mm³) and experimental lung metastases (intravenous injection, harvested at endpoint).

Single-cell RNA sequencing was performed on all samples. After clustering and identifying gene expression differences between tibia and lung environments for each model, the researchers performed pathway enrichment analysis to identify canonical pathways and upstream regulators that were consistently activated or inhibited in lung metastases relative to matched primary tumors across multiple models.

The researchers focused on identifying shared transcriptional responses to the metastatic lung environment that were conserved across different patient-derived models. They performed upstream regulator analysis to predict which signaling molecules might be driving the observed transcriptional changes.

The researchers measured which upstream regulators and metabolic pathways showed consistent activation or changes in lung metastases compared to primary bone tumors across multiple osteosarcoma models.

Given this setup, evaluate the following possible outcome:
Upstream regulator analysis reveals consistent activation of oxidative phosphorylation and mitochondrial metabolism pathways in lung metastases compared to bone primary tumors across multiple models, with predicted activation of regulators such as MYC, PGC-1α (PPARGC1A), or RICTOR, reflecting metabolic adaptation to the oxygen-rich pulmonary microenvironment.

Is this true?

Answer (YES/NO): NO